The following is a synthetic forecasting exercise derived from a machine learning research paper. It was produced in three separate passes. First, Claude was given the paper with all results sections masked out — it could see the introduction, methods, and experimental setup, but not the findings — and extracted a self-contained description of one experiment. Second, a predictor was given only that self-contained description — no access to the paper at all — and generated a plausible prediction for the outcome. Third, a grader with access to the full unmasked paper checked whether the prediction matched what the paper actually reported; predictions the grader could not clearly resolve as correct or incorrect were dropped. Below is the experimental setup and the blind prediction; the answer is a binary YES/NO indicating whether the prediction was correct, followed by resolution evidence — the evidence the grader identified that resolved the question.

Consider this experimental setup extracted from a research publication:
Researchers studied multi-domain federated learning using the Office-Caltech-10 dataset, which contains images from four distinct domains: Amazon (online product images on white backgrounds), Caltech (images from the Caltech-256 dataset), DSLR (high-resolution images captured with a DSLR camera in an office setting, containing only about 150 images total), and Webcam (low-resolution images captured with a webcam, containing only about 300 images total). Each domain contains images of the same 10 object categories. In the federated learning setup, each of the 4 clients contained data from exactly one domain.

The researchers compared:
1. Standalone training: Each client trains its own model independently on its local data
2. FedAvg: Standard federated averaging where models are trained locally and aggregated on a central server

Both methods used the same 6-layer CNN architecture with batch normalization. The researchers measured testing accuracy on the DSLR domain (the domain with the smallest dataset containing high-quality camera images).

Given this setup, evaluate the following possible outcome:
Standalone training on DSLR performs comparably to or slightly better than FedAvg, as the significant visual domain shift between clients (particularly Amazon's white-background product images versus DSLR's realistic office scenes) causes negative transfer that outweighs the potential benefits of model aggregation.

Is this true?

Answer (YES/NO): YES